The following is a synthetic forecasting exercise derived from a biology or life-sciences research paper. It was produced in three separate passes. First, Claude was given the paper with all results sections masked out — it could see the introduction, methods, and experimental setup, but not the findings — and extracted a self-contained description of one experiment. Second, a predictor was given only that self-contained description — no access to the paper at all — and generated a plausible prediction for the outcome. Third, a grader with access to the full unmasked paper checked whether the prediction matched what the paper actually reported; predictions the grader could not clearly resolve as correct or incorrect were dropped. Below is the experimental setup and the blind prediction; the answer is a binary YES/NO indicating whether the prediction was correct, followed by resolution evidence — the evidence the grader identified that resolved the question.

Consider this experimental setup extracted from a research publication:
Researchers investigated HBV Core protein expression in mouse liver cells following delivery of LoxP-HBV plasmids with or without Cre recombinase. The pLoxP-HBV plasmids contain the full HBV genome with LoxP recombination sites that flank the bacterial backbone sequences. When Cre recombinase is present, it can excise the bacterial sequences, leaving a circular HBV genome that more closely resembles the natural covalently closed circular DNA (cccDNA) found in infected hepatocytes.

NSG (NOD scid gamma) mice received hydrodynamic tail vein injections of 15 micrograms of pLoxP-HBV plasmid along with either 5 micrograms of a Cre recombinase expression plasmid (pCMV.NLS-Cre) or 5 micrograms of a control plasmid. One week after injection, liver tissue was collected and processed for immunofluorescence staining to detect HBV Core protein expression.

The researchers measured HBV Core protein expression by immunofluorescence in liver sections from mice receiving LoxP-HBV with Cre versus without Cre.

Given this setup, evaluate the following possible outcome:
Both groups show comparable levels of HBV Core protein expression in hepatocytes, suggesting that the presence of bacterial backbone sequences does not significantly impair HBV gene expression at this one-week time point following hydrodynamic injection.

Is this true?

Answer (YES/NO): NO